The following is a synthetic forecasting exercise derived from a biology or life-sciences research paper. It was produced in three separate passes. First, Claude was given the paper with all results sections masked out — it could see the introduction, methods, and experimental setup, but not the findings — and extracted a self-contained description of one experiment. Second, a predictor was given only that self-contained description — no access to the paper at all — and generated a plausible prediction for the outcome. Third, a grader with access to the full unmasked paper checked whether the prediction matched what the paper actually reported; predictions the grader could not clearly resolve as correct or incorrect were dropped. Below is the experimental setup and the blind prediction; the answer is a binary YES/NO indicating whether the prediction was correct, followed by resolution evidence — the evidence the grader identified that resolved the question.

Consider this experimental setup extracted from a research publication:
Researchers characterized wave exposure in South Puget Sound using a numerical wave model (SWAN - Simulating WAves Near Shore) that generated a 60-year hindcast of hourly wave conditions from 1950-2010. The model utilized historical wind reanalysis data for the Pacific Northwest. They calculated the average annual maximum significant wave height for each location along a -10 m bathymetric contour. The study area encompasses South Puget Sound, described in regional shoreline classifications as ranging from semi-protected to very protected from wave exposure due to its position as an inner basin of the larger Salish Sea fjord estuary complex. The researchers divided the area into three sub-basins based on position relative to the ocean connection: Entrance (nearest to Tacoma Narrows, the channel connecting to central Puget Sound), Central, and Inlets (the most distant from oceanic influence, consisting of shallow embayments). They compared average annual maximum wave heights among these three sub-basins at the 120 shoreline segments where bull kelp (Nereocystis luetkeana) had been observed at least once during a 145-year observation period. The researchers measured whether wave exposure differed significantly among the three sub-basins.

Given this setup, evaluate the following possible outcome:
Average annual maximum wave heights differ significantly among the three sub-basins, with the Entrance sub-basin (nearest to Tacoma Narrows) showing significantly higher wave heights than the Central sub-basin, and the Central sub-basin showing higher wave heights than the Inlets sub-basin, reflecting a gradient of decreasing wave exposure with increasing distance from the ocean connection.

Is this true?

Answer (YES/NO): NO